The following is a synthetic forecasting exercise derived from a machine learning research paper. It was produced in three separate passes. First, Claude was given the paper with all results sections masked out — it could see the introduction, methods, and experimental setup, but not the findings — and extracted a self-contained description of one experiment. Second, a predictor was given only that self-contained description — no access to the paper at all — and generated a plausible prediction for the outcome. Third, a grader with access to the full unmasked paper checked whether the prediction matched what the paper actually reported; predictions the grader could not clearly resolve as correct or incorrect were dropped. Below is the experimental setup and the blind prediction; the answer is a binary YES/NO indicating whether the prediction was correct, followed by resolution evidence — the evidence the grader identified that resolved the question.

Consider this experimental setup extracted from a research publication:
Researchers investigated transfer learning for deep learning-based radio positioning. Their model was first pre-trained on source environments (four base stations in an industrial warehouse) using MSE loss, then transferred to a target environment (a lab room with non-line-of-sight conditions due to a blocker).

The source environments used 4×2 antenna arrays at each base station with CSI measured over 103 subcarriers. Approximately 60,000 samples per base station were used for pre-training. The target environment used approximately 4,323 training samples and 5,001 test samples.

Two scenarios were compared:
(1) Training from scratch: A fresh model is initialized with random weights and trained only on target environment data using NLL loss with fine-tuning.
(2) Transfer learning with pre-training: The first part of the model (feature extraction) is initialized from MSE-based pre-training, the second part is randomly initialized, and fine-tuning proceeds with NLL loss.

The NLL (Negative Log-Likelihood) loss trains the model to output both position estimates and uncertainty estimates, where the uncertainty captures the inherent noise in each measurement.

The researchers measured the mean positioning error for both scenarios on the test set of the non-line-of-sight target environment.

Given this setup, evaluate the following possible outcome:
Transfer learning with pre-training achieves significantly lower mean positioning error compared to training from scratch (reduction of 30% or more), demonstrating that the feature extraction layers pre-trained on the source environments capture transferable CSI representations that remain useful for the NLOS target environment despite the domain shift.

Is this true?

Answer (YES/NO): NO